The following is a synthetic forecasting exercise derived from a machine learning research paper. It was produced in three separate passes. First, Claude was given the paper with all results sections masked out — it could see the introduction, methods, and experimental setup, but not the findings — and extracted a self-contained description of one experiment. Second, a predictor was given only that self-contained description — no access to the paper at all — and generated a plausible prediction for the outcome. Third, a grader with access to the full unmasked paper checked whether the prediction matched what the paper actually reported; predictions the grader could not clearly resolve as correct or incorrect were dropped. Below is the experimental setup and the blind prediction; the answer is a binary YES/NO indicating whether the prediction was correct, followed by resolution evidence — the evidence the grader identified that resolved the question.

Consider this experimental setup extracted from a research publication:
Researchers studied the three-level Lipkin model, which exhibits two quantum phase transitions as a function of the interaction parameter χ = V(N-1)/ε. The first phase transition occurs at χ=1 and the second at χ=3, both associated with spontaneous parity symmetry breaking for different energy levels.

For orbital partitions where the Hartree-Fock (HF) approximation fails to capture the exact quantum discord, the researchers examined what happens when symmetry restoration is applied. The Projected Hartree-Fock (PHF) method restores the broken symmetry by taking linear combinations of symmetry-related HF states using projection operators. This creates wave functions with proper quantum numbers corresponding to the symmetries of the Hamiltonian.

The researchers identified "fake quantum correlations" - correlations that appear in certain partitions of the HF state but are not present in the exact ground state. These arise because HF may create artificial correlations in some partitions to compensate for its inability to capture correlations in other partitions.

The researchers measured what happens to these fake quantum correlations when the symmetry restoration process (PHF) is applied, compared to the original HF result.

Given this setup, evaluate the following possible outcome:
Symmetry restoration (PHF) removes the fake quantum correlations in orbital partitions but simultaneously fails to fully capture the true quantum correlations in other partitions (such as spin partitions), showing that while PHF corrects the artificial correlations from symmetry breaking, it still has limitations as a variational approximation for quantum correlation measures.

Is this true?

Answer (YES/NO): NO